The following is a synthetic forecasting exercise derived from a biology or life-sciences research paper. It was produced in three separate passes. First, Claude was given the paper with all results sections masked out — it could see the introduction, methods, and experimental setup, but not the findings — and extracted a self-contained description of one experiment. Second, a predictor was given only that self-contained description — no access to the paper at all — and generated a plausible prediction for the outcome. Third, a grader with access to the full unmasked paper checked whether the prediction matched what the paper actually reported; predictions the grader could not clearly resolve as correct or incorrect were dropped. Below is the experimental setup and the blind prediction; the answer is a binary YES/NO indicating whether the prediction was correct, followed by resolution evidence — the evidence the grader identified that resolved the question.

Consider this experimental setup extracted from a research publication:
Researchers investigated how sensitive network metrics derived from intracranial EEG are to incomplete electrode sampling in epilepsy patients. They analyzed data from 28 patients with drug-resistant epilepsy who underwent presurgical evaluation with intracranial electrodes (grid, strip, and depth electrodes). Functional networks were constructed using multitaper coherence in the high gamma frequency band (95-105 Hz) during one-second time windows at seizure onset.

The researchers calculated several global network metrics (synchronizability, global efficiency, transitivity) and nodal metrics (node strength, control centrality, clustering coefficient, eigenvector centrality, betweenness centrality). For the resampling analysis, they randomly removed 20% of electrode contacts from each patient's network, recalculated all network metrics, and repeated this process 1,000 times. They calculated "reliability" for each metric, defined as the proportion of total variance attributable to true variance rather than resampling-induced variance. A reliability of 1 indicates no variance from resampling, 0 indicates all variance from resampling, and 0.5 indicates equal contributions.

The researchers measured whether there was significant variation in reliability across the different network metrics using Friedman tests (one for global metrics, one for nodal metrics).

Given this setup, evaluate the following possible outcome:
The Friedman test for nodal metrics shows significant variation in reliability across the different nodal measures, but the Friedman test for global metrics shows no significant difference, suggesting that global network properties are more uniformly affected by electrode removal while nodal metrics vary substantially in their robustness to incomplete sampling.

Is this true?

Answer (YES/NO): NO